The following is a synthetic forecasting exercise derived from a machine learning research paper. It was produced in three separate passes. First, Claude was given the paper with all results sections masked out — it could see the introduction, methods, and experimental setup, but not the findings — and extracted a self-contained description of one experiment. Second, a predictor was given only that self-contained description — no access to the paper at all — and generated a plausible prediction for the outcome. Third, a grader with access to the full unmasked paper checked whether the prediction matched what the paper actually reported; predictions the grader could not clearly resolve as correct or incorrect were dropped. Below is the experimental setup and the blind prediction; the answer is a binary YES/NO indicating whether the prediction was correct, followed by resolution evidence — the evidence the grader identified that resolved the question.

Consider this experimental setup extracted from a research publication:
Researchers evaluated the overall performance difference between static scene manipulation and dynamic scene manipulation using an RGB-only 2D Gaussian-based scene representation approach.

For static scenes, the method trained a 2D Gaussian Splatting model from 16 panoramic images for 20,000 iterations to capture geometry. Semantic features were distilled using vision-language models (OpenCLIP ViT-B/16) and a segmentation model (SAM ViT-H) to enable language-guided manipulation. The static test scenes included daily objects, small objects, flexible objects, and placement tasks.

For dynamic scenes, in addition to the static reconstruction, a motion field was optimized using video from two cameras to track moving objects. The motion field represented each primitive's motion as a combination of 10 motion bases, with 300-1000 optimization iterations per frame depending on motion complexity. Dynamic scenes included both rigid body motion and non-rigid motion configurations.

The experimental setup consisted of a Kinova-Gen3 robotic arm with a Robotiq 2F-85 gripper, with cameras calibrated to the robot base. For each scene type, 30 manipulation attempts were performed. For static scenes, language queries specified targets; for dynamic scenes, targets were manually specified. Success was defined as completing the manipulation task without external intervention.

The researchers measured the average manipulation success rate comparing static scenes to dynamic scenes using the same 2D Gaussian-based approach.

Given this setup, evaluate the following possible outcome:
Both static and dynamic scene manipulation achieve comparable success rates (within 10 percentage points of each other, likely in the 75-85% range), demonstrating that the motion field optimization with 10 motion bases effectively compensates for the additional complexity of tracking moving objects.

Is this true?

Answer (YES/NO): NO